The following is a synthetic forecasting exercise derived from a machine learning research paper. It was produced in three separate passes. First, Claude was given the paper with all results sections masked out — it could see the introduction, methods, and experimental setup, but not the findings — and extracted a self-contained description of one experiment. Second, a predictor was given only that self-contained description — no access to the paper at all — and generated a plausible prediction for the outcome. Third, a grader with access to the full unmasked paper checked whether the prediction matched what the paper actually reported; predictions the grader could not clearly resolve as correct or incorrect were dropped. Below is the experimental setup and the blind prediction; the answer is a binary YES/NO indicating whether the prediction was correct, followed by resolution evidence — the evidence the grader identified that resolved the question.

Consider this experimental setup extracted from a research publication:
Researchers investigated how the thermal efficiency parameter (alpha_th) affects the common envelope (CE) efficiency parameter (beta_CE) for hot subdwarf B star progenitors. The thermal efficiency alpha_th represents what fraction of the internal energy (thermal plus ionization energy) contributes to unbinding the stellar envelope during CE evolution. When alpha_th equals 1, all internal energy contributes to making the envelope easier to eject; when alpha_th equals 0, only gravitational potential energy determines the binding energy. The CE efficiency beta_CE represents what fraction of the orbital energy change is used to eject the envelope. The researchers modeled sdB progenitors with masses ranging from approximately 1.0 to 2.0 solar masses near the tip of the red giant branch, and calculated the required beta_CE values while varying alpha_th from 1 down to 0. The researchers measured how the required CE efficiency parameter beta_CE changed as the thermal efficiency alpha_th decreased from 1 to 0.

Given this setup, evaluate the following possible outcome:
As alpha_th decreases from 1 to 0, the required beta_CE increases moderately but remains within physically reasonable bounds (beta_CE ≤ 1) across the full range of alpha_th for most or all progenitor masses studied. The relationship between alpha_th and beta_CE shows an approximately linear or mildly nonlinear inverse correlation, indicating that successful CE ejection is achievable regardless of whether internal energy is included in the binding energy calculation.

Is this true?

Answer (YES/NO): NO